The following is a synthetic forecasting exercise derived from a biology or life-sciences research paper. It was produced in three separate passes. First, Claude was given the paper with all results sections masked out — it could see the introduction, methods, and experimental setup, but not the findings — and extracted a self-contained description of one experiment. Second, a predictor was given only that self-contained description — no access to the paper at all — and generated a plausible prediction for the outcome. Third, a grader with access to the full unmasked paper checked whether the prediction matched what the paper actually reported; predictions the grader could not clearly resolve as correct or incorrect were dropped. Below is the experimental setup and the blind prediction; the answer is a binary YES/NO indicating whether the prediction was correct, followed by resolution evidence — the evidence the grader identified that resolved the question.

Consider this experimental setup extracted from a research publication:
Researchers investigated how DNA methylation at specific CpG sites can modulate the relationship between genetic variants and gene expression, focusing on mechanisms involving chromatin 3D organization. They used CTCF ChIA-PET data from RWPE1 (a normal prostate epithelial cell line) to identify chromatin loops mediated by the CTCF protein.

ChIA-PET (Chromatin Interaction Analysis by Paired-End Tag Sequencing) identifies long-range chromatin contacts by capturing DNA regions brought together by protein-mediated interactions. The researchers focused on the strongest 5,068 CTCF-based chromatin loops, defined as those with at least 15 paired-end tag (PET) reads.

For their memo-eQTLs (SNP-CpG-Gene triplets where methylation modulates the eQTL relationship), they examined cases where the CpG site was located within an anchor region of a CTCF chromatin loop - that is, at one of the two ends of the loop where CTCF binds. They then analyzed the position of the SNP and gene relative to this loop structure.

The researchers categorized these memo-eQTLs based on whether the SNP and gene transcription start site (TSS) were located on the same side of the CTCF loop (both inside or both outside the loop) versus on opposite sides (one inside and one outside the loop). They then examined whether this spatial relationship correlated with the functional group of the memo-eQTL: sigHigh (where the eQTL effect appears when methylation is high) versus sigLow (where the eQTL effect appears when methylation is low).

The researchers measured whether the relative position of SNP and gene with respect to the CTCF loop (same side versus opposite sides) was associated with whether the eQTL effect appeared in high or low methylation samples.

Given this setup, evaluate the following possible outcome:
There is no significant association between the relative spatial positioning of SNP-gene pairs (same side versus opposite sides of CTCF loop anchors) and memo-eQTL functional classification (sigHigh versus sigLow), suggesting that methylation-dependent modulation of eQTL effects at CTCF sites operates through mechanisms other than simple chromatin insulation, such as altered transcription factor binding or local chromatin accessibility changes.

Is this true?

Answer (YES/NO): NO